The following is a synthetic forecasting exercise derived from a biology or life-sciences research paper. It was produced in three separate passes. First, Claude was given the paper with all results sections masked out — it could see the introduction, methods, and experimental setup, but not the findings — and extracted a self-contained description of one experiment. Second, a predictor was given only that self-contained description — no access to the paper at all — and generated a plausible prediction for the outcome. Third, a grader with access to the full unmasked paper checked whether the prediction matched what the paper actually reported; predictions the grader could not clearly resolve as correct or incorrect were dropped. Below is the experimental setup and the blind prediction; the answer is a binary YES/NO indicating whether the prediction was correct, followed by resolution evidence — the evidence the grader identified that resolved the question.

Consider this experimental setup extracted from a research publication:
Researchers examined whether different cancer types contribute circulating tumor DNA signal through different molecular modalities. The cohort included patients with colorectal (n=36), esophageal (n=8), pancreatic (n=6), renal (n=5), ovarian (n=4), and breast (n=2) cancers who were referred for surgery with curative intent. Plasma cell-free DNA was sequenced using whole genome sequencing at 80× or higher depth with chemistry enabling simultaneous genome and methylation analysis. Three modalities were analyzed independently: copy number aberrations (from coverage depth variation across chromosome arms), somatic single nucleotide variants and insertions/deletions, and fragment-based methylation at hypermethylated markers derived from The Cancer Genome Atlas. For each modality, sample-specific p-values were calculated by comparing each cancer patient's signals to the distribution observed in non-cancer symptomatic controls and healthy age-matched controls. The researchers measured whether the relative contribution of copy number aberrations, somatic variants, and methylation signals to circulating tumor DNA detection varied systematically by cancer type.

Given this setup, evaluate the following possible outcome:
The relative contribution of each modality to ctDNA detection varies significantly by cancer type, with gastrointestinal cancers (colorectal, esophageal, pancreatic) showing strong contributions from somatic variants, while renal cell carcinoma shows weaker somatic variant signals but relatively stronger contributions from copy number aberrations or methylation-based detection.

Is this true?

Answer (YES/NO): NO